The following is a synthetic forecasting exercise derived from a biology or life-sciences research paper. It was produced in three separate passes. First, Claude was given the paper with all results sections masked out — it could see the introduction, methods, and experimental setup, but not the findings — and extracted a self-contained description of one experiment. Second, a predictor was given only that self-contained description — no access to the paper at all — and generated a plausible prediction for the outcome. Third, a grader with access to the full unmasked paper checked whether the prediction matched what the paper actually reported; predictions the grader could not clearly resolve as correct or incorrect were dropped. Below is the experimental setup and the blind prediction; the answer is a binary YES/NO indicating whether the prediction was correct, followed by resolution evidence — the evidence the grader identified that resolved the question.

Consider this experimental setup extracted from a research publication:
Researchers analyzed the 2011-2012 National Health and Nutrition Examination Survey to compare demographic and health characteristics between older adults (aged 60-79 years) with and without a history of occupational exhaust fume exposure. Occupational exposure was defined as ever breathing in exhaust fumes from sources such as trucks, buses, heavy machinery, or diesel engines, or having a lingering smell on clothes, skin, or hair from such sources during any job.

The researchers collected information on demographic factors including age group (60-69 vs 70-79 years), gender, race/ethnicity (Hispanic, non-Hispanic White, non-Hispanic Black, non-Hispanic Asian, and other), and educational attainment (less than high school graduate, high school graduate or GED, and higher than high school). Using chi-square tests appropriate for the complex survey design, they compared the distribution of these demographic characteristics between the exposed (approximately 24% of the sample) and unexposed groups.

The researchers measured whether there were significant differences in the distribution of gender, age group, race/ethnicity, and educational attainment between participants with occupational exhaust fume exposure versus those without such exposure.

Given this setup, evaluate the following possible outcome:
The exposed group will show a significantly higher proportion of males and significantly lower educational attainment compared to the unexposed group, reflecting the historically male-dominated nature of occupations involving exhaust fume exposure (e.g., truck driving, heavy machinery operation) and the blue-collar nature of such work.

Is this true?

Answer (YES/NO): YES